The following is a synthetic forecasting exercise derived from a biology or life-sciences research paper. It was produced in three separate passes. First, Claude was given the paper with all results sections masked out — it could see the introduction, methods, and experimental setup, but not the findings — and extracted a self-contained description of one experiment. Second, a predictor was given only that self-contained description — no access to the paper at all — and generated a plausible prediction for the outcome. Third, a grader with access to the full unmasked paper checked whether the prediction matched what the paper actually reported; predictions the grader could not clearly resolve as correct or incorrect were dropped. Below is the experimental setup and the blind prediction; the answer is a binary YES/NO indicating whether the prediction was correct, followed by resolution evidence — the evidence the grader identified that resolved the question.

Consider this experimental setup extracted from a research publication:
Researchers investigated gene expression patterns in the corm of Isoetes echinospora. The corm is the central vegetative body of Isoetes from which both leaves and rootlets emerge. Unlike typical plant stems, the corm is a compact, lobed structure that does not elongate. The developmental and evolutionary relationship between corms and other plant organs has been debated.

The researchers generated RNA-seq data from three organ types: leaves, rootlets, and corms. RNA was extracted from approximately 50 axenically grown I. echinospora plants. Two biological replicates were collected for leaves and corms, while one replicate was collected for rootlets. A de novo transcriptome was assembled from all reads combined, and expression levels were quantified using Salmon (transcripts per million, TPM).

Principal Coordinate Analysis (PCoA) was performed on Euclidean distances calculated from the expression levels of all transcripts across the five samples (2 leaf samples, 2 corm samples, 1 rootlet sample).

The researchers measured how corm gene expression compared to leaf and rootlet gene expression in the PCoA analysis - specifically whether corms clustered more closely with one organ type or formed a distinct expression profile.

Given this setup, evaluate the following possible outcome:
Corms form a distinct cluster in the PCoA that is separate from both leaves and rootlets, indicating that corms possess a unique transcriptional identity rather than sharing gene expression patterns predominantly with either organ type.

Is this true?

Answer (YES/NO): NO